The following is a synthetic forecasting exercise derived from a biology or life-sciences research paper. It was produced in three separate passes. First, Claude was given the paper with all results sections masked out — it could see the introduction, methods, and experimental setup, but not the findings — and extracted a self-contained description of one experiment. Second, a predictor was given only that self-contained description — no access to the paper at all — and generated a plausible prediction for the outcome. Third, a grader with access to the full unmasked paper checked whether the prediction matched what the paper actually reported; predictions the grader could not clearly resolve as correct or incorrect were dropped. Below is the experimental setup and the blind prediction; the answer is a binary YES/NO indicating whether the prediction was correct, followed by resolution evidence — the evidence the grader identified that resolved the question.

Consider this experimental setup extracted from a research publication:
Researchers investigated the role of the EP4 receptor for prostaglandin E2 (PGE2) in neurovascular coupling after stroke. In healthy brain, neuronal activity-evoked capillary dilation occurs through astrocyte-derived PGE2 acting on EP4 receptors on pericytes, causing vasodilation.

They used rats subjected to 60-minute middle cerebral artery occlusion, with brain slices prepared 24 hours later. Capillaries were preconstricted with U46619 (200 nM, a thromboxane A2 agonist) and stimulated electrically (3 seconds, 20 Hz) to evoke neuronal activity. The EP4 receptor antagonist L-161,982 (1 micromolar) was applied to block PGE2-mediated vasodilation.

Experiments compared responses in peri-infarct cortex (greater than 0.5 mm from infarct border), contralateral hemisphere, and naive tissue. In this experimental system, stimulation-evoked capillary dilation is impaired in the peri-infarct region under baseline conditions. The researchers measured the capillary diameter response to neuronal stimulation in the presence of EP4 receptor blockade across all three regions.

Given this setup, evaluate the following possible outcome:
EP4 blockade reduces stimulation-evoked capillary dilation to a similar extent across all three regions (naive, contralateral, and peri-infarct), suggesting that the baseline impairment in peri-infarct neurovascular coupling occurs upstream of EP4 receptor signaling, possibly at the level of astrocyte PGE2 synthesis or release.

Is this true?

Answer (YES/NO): NO